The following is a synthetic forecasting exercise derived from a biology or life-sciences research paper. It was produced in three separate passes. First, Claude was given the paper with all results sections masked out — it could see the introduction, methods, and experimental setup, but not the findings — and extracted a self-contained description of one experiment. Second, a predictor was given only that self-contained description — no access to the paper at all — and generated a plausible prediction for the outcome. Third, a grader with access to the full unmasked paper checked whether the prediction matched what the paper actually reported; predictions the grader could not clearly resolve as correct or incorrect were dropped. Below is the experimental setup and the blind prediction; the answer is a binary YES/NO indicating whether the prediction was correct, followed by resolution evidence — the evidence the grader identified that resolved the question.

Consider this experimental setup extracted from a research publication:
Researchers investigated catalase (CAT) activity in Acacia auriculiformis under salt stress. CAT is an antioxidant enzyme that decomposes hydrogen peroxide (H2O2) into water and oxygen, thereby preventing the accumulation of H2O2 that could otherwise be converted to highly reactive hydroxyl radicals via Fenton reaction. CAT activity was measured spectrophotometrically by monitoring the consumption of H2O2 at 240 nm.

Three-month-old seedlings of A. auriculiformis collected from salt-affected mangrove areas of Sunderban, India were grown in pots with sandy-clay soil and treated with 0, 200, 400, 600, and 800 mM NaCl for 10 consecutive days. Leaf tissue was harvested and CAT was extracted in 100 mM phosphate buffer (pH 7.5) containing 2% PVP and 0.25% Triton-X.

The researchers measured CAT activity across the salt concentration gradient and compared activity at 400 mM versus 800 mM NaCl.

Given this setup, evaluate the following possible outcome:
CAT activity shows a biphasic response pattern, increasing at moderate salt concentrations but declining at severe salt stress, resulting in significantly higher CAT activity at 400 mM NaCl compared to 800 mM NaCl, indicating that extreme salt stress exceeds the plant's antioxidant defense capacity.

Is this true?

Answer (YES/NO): NO